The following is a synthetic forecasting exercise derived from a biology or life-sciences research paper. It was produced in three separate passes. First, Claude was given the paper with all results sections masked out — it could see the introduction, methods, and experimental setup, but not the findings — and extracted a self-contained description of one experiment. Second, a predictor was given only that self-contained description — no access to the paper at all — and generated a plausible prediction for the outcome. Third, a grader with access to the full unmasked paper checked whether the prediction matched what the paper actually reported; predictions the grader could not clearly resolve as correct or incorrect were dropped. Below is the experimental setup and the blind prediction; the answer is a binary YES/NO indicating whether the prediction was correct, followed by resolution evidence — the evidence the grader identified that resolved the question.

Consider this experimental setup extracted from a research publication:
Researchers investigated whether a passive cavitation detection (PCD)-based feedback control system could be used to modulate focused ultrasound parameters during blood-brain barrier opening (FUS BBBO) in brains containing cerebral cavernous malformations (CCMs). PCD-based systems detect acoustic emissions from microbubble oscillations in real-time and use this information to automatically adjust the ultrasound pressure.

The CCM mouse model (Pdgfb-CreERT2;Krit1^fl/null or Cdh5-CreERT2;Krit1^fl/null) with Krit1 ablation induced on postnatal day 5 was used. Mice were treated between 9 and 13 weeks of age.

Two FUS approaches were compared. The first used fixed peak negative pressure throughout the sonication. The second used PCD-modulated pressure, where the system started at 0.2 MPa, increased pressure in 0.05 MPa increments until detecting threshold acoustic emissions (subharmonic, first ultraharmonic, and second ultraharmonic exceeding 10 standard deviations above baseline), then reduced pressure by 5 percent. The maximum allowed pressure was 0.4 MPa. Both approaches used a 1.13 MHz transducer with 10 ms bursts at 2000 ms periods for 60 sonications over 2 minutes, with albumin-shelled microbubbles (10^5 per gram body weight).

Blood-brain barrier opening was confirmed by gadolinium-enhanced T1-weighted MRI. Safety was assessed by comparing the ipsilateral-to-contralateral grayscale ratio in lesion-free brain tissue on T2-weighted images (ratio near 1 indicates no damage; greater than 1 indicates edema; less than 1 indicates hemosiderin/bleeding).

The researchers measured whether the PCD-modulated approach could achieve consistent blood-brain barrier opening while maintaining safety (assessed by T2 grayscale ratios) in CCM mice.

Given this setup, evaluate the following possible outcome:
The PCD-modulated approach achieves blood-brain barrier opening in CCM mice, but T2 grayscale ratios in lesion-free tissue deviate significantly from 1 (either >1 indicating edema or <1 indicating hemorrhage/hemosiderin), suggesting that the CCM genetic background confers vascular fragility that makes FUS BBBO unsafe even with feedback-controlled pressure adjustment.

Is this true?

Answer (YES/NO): NO